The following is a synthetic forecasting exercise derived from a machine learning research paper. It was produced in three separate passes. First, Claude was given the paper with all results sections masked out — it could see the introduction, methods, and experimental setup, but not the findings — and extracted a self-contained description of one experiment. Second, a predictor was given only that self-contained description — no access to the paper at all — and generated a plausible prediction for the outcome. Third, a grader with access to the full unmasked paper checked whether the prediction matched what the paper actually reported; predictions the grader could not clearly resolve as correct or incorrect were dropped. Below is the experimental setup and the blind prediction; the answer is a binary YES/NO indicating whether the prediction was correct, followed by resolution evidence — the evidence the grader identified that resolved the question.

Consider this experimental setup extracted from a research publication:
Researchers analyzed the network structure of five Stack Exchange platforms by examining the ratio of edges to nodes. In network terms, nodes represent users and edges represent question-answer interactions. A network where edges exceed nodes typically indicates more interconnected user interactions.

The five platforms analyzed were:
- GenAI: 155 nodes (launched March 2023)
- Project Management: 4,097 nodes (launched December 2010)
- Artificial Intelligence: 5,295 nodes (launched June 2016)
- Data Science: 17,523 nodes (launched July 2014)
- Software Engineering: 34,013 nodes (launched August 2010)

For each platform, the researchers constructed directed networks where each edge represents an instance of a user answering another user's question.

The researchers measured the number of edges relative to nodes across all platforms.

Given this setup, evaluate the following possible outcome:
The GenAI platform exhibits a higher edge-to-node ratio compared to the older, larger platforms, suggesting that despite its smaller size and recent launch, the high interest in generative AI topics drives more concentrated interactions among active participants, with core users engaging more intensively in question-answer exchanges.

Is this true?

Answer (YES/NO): NO